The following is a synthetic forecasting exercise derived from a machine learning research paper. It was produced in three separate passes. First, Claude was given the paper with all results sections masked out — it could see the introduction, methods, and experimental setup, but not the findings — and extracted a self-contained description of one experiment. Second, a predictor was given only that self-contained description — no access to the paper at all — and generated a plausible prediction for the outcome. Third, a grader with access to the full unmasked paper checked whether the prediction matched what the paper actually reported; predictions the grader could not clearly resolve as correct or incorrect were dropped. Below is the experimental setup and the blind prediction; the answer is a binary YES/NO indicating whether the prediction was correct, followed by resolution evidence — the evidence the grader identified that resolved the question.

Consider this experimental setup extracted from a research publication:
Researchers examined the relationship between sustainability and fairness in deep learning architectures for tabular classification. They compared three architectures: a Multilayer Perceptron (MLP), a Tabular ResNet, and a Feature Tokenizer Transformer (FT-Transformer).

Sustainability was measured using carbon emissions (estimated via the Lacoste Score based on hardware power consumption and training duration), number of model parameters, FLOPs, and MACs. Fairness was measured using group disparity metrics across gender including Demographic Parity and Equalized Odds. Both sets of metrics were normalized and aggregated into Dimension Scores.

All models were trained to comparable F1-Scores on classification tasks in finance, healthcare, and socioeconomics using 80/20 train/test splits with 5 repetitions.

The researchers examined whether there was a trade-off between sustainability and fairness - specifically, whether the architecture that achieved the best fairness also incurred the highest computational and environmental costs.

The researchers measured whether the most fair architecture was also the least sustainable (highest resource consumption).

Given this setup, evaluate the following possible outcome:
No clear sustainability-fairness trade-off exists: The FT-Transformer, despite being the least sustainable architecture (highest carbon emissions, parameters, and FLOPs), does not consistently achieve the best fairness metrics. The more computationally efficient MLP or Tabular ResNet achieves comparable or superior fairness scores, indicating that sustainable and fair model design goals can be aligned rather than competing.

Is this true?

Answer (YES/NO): NO